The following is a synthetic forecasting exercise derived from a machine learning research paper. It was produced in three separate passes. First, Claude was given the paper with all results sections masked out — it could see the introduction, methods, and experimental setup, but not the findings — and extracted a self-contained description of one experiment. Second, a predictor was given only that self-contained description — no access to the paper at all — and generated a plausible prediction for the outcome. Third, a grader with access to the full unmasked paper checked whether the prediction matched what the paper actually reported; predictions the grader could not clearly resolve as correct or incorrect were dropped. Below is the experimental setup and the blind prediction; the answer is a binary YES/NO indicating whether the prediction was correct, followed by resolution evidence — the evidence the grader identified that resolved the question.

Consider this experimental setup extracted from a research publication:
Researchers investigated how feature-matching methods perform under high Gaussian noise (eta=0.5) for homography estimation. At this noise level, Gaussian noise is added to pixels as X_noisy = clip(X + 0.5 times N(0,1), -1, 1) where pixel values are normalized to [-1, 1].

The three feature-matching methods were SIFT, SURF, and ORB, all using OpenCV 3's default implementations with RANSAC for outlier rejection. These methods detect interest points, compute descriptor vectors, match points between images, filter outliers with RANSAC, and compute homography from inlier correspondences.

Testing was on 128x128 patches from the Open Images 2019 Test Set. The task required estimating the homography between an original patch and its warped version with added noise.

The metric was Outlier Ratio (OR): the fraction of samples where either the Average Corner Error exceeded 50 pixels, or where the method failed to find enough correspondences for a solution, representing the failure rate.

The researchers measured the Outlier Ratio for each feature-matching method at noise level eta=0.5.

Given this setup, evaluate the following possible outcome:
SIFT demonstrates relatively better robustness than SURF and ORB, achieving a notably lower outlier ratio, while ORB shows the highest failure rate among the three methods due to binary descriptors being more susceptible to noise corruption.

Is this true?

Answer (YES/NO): NO